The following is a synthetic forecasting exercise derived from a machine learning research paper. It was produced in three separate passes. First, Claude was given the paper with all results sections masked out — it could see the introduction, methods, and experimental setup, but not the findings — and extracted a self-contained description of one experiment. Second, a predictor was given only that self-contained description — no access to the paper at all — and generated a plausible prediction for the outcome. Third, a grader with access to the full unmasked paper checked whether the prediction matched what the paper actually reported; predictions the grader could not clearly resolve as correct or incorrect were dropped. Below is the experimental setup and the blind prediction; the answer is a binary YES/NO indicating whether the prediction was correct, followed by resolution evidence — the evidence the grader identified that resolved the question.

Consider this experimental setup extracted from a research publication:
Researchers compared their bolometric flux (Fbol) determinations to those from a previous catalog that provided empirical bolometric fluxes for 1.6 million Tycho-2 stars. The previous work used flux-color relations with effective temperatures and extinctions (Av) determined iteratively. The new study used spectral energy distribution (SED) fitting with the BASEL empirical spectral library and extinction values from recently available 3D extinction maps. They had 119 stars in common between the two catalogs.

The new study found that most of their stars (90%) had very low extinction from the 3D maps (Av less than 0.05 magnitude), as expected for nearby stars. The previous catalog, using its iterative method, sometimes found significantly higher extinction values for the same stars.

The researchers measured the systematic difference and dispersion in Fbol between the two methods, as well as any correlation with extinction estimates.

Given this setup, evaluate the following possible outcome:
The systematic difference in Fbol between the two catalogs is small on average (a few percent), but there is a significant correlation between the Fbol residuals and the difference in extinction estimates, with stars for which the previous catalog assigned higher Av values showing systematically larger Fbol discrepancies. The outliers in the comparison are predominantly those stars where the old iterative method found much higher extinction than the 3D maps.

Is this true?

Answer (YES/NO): YES